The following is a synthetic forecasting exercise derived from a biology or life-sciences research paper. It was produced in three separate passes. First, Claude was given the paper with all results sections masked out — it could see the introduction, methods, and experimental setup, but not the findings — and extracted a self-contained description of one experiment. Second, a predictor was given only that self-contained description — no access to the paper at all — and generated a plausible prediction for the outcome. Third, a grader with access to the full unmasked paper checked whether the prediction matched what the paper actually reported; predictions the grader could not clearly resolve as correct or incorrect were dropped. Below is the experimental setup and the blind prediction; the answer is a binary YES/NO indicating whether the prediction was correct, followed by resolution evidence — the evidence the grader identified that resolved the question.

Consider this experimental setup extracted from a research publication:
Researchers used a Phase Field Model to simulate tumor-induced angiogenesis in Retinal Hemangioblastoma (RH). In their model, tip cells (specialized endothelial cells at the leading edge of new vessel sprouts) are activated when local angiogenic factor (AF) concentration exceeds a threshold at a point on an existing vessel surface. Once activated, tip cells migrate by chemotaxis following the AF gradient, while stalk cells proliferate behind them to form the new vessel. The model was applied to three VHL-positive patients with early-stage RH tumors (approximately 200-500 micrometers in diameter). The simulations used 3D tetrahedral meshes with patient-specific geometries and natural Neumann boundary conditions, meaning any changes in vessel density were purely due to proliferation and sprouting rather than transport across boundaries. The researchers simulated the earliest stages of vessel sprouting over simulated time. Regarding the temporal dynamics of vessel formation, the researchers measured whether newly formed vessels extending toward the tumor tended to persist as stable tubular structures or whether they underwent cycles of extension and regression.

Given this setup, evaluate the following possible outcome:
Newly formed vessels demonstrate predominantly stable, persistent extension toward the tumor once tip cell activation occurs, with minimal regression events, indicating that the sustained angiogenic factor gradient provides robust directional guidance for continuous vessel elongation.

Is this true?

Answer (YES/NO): NO